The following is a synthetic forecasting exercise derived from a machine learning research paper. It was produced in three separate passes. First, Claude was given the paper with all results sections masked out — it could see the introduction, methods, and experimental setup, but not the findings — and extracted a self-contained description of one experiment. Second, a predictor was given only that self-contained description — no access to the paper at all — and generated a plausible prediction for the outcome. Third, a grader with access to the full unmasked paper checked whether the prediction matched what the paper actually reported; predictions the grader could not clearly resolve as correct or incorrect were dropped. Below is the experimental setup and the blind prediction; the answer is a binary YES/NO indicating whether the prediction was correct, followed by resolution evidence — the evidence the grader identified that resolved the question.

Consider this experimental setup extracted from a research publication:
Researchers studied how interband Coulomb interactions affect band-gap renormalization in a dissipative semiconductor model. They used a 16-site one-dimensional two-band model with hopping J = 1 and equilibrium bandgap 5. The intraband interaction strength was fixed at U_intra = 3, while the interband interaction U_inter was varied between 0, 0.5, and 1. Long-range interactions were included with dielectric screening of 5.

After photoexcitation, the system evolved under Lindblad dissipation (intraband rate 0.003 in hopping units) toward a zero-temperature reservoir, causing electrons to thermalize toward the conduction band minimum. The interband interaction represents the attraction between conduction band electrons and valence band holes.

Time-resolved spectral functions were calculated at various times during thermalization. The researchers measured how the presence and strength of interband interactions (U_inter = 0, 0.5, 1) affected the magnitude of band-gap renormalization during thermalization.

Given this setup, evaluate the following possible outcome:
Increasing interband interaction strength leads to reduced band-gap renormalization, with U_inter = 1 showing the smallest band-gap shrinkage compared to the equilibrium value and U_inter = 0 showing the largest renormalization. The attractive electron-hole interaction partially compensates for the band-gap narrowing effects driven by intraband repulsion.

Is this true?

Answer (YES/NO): NO